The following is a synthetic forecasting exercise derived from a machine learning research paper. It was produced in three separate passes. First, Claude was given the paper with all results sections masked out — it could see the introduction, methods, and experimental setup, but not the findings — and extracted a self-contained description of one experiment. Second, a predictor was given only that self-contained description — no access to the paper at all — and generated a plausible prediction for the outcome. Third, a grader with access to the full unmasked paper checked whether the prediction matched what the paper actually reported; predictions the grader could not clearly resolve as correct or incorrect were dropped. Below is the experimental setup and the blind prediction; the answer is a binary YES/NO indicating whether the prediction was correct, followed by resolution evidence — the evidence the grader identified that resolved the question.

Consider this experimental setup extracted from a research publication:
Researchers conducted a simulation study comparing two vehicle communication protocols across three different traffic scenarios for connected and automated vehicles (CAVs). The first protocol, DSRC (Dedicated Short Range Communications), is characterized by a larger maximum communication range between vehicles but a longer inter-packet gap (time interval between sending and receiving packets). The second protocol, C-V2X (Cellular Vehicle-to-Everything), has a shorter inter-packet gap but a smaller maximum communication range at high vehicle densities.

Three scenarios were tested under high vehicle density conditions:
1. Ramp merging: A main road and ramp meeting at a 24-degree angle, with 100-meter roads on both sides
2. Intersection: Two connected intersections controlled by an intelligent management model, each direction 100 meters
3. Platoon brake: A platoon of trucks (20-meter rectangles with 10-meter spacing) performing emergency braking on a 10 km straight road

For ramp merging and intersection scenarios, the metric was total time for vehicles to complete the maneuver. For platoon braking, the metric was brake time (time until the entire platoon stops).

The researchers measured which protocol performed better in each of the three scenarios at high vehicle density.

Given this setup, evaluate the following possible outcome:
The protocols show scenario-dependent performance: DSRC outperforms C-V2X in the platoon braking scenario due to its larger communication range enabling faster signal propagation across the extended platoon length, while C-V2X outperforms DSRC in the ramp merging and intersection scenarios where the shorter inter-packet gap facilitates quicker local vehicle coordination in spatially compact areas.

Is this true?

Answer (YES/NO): NO